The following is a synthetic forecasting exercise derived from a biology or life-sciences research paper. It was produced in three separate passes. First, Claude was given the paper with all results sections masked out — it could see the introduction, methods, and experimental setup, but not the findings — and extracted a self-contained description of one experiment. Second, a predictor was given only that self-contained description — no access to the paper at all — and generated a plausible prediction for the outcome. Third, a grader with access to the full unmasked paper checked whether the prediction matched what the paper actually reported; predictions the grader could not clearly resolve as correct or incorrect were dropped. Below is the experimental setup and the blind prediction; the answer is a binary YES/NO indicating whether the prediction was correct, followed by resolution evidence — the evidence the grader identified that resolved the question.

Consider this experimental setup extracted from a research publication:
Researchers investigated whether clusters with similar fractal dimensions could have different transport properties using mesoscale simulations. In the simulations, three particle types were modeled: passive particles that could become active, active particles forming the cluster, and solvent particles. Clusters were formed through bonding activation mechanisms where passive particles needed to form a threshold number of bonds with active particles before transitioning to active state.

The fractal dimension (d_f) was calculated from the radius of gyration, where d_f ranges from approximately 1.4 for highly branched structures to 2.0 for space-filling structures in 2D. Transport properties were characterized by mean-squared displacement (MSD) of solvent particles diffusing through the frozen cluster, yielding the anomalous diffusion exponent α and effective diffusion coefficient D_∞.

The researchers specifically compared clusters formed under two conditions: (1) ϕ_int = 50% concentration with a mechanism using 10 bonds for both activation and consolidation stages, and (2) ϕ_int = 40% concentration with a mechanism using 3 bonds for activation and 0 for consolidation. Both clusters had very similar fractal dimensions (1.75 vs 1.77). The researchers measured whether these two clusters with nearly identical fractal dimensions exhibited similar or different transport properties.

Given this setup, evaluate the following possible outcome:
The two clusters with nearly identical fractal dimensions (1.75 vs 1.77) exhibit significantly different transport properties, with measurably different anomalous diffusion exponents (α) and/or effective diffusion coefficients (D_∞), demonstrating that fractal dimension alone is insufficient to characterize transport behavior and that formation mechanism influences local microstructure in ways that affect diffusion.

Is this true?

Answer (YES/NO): YES